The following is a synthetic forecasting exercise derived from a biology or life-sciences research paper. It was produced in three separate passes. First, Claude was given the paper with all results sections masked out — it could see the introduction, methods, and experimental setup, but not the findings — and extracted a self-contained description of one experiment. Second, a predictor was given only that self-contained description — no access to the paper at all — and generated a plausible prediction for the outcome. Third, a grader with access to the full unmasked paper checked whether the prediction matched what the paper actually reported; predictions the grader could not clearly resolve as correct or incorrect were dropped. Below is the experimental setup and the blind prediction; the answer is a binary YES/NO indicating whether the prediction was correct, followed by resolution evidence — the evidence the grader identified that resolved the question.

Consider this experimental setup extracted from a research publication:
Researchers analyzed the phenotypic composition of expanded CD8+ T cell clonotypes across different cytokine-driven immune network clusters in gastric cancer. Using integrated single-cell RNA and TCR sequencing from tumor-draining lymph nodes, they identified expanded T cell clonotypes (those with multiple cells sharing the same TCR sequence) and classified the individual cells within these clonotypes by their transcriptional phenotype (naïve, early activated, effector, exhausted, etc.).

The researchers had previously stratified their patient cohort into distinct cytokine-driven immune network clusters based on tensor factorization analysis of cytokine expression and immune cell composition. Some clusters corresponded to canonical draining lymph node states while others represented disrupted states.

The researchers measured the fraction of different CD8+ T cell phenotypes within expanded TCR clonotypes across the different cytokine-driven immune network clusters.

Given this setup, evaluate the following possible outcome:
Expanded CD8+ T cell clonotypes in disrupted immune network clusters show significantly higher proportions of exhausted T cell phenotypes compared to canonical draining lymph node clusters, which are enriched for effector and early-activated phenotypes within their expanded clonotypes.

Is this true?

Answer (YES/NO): NO